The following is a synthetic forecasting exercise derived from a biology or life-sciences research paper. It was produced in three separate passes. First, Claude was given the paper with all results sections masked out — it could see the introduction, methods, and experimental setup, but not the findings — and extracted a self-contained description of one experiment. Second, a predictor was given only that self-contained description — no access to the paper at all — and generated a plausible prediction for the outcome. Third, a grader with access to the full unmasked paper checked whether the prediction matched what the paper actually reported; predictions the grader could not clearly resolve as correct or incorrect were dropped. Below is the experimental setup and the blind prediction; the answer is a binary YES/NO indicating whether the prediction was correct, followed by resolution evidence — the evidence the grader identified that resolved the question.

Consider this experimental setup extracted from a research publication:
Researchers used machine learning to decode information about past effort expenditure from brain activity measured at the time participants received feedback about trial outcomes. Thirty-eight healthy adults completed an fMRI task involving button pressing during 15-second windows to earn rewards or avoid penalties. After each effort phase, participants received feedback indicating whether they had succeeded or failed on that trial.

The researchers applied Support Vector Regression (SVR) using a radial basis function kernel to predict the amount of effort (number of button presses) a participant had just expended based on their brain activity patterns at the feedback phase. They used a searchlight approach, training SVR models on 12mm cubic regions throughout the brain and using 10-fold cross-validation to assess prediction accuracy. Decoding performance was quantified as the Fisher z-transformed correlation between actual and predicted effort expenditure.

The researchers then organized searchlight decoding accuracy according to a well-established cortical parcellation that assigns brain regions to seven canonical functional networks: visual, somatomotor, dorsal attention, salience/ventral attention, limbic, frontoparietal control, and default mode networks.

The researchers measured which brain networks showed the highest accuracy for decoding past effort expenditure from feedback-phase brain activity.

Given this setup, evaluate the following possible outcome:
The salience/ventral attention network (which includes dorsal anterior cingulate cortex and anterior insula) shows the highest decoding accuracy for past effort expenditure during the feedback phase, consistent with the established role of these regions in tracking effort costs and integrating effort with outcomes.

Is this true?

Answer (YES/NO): NO